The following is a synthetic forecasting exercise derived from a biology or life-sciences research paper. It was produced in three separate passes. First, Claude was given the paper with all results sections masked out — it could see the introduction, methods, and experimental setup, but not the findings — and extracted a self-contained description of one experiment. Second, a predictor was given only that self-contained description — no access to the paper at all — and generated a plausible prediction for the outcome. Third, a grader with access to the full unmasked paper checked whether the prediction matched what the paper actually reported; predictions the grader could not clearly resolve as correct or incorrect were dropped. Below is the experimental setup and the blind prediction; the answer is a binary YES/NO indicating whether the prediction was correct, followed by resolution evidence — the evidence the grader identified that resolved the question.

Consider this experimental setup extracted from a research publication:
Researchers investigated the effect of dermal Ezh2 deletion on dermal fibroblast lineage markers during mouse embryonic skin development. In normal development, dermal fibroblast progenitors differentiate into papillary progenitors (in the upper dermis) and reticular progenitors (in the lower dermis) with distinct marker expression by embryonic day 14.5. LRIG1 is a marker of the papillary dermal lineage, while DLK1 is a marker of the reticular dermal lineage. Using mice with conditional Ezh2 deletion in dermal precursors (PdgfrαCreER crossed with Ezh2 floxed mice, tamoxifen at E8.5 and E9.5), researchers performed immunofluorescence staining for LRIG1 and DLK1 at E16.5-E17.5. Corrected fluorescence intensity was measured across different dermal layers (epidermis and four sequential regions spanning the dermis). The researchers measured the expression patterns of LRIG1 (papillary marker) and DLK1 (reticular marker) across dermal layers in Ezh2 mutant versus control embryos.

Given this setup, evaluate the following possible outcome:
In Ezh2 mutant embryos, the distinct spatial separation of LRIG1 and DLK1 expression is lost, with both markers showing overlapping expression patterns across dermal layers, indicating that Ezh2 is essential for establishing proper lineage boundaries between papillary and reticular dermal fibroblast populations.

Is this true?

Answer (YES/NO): NO